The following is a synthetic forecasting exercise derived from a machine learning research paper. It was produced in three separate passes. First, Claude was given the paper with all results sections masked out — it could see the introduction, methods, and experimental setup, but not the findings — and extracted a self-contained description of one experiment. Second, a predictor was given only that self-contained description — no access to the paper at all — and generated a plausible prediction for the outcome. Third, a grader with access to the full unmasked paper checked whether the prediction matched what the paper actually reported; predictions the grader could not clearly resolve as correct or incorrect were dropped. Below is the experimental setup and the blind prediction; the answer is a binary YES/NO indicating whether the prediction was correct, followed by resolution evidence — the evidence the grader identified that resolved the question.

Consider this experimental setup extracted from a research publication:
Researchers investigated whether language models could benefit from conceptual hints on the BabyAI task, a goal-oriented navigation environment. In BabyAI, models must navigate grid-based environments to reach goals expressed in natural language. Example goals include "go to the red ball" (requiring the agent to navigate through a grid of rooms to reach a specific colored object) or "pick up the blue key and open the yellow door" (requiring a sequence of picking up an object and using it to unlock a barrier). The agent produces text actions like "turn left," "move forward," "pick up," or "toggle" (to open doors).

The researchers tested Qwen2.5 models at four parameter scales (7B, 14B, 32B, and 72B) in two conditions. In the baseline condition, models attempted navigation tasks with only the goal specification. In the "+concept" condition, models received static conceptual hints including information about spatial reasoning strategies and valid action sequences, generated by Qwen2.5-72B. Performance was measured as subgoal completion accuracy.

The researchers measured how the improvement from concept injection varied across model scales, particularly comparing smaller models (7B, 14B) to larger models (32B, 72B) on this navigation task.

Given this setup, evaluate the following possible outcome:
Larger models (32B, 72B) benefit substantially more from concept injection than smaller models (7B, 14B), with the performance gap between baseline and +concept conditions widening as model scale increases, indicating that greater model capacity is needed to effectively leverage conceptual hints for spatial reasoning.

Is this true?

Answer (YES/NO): NO